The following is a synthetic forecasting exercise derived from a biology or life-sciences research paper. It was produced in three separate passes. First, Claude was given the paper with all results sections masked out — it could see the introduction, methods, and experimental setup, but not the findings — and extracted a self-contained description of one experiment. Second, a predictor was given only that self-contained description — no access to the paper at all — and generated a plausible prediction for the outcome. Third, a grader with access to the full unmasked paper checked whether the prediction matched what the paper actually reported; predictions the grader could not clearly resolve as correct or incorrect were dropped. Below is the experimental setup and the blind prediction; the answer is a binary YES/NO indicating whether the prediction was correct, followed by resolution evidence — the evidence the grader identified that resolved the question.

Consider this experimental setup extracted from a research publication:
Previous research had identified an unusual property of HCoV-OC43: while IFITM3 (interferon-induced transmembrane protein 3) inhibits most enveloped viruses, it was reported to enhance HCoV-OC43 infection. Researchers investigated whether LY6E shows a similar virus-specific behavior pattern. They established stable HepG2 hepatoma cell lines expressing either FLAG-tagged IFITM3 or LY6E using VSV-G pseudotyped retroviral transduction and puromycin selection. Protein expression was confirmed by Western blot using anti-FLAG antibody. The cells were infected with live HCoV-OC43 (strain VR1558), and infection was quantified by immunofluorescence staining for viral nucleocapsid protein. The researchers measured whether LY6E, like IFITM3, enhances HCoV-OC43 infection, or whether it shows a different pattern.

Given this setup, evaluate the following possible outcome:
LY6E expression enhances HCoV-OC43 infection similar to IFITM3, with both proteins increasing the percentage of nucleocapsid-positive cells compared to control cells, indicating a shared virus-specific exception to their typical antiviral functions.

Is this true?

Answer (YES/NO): NO